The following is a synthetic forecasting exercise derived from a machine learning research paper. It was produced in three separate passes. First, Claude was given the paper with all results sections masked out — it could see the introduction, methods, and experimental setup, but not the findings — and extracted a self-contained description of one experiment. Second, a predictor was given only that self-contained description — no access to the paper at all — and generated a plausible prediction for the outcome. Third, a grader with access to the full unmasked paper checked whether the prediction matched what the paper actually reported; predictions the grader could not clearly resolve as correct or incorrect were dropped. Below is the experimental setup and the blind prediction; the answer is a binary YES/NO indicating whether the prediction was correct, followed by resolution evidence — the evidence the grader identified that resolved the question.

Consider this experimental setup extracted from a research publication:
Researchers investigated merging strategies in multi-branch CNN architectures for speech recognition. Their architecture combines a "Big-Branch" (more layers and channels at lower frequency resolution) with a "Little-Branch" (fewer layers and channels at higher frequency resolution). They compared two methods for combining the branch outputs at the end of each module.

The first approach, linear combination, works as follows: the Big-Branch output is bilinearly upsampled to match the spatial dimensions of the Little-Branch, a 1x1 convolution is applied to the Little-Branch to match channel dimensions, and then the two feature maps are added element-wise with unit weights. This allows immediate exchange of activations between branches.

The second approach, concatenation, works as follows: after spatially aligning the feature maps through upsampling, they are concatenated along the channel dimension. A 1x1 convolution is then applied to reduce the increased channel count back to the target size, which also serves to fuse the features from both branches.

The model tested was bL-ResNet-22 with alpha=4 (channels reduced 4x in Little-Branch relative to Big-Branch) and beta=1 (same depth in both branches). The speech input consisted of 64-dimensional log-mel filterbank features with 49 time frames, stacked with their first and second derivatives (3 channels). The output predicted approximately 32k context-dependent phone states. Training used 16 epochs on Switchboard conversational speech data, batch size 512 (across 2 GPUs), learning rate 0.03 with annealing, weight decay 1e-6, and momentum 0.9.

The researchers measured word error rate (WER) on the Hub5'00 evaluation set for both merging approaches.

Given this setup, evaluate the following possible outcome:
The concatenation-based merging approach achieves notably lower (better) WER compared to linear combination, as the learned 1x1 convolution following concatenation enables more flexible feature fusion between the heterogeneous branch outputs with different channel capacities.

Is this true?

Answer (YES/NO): NO